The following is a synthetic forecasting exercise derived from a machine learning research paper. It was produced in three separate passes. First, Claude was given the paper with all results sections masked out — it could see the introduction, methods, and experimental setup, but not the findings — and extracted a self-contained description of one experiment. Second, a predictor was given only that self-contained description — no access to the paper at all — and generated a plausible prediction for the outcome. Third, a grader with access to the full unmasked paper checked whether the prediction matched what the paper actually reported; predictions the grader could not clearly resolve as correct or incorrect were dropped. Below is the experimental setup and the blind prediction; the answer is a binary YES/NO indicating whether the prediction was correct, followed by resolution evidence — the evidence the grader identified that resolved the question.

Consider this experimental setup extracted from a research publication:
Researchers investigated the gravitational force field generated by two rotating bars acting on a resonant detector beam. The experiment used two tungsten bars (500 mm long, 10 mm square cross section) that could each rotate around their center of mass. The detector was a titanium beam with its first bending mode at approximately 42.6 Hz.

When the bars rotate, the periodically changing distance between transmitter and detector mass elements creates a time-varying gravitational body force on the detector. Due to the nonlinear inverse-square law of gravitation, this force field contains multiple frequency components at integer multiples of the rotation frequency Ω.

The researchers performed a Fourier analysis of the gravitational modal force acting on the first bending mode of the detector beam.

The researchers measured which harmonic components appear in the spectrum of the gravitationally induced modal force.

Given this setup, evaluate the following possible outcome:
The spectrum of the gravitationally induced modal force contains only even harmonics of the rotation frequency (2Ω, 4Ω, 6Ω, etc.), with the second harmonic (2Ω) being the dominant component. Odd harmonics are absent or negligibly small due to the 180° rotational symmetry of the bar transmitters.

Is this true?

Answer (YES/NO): YES